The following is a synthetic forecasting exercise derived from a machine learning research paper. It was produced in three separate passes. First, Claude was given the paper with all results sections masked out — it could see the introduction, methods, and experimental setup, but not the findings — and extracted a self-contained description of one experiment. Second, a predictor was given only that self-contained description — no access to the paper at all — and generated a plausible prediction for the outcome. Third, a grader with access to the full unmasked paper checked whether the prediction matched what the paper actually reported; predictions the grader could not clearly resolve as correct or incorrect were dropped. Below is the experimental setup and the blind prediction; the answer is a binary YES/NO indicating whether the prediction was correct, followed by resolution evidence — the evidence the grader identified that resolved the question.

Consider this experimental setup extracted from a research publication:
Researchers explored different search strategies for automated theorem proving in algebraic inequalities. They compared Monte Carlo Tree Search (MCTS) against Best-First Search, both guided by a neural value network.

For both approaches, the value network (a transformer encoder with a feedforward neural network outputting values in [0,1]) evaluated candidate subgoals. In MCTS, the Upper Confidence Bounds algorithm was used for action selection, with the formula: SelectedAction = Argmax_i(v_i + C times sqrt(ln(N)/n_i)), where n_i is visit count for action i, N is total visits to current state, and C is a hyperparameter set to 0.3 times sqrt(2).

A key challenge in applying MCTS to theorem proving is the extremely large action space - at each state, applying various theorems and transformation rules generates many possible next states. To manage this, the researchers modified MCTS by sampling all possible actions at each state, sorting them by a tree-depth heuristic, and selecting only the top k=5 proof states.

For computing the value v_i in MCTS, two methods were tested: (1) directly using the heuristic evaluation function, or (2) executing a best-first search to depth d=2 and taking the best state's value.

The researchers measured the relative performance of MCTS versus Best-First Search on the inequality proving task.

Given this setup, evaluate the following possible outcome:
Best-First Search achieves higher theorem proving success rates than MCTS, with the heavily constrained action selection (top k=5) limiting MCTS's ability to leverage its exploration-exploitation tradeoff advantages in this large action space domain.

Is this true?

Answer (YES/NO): NO